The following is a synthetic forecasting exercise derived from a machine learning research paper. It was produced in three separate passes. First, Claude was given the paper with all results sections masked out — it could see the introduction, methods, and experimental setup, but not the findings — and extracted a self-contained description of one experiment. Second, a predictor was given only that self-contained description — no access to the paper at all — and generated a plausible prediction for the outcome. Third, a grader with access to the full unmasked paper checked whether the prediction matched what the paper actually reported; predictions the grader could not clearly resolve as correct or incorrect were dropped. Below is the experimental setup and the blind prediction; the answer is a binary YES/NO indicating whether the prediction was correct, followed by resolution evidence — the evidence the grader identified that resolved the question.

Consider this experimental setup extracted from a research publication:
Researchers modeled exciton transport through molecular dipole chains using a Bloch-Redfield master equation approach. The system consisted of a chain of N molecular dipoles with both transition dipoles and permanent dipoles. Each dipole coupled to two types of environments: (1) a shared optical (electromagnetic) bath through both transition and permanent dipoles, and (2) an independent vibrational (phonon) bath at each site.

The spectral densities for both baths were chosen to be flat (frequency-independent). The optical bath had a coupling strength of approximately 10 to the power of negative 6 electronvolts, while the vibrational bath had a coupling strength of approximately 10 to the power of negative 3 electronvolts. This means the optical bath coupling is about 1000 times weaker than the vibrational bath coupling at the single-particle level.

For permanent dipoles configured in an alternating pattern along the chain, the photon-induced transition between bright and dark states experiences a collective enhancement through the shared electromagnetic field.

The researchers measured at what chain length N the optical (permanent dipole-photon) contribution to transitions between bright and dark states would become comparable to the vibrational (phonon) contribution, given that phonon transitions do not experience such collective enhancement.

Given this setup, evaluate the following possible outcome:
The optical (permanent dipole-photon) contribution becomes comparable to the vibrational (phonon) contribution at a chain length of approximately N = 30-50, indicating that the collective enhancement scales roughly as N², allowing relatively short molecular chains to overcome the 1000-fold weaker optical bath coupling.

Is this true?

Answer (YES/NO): NO